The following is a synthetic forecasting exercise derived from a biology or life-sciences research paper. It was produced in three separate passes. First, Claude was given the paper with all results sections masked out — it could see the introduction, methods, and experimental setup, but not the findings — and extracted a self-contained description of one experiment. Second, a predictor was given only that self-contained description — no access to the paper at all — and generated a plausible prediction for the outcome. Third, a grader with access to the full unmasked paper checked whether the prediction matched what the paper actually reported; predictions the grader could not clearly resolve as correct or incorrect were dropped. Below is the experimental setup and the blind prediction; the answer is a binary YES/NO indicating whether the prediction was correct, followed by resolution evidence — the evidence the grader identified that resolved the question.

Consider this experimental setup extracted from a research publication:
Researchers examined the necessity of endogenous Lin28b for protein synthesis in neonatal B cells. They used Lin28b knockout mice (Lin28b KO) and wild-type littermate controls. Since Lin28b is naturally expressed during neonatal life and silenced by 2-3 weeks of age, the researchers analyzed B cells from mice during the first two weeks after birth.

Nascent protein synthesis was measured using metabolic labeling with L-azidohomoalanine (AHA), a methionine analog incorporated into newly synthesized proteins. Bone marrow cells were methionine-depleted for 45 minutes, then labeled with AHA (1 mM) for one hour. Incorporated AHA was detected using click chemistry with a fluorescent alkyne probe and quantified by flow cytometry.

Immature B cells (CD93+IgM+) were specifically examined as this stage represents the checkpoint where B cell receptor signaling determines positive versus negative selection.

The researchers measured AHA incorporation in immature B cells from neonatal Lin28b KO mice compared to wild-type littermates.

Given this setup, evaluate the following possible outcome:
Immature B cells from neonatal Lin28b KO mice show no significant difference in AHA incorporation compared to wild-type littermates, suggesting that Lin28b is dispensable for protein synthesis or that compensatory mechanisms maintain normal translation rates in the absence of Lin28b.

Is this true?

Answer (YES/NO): NO